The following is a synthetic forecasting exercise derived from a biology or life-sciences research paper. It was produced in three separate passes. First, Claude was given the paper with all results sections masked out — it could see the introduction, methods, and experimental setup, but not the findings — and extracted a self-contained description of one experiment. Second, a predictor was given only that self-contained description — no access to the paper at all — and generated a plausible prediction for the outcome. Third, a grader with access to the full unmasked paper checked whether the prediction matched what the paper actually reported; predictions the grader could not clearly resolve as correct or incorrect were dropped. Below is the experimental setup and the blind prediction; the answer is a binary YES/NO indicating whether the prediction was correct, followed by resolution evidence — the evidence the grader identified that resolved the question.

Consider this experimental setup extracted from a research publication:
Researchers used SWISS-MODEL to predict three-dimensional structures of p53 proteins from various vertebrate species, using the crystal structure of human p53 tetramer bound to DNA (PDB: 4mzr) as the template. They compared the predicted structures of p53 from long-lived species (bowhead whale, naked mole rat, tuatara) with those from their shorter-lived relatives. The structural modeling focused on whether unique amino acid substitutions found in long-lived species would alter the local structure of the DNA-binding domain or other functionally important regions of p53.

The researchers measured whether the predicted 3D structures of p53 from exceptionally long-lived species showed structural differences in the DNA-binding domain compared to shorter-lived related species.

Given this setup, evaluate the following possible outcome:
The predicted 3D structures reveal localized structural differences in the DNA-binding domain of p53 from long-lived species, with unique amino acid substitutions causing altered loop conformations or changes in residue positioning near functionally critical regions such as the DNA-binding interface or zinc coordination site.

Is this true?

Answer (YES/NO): NO